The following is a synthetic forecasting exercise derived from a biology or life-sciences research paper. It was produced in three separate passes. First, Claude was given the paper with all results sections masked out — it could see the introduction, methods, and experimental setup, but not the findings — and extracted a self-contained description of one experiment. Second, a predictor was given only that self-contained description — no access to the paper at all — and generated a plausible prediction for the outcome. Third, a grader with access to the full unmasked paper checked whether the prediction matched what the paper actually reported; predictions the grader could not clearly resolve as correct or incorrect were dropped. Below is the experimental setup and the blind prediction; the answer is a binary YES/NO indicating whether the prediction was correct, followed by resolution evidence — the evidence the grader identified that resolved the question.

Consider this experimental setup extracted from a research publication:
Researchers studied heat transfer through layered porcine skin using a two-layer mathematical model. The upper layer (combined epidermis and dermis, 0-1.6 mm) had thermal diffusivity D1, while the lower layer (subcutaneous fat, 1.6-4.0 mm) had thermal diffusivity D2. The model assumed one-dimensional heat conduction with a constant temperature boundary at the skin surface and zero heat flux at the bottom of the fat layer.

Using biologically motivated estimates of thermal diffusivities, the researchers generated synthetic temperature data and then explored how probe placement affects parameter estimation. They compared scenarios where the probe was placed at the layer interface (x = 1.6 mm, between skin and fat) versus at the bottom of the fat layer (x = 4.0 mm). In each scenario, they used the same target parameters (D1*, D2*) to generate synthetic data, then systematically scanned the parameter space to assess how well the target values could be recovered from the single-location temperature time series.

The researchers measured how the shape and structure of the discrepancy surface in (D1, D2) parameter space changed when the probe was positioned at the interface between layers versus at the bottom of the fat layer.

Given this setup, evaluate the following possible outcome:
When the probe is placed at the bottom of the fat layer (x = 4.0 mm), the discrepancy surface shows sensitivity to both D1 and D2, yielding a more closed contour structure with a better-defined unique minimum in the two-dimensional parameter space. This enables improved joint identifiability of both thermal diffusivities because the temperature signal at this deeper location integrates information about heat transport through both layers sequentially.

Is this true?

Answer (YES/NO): NO